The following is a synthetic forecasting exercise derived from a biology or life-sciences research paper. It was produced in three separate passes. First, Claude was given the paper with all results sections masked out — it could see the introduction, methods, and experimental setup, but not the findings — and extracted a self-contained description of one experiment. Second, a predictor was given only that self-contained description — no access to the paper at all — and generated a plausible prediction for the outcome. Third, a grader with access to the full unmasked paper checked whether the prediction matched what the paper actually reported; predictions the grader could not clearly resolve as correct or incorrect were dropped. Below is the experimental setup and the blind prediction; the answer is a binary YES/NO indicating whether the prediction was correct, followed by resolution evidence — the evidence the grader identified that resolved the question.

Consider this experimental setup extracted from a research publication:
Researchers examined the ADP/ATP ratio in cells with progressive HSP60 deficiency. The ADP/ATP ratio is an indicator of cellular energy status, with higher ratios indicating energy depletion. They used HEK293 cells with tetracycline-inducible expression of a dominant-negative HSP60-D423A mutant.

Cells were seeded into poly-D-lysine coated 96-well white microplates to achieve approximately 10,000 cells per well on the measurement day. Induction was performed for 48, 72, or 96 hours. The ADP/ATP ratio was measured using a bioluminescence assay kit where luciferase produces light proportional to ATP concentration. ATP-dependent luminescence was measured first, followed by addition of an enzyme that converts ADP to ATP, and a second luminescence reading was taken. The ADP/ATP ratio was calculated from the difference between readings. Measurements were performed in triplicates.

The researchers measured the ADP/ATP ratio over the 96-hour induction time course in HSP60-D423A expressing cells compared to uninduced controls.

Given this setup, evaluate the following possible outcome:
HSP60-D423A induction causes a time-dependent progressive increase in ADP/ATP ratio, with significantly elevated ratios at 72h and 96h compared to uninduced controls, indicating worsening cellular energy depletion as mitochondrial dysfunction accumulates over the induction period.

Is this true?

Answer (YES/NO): NO